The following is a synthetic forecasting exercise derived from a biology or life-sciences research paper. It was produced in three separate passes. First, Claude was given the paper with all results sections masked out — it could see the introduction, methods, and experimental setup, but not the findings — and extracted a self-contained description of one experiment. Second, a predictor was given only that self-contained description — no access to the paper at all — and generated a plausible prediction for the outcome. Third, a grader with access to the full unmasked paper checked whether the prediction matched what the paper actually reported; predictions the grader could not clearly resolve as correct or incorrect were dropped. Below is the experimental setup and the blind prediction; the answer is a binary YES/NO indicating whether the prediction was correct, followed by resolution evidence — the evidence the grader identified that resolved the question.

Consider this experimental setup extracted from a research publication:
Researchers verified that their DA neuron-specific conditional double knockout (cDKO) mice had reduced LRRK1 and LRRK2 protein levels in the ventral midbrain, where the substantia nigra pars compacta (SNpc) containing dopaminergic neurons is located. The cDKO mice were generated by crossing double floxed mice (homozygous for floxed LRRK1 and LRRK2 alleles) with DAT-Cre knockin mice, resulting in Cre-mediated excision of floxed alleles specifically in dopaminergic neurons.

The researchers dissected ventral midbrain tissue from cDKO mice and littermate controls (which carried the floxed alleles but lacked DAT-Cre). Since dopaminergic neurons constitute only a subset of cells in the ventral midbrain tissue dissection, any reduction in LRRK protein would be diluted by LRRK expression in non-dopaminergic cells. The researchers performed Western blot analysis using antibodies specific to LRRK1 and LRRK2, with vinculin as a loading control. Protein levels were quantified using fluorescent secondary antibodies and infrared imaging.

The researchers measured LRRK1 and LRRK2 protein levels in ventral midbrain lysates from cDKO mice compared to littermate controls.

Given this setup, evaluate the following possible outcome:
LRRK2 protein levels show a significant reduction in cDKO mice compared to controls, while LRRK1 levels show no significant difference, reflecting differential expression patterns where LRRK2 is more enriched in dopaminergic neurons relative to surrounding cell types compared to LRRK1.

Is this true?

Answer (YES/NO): NO